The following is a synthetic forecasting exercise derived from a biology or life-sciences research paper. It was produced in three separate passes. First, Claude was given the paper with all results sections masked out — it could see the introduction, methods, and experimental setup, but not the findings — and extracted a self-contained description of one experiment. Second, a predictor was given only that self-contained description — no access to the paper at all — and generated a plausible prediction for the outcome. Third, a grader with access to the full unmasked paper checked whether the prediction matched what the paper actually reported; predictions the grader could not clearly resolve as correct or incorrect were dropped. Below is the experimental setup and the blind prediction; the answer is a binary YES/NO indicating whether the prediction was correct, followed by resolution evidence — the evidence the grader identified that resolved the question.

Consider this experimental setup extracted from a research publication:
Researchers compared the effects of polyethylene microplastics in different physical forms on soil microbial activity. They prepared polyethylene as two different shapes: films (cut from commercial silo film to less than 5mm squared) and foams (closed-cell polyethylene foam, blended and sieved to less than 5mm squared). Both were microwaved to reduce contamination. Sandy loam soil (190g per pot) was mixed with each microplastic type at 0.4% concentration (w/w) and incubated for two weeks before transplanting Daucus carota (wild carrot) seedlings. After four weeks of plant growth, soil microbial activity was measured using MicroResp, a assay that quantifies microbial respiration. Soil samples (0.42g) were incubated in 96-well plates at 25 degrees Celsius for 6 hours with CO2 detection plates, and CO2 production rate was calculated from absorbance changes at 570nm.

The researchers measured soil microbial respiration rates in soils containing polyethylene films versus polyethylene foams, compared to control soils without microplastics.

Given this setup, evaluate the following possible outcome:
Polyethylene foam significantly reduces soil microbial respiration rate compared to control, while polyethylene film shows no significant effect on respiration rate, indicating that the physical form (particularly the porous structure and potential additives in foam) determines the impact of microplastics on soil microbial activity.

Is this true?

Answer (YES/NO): NO